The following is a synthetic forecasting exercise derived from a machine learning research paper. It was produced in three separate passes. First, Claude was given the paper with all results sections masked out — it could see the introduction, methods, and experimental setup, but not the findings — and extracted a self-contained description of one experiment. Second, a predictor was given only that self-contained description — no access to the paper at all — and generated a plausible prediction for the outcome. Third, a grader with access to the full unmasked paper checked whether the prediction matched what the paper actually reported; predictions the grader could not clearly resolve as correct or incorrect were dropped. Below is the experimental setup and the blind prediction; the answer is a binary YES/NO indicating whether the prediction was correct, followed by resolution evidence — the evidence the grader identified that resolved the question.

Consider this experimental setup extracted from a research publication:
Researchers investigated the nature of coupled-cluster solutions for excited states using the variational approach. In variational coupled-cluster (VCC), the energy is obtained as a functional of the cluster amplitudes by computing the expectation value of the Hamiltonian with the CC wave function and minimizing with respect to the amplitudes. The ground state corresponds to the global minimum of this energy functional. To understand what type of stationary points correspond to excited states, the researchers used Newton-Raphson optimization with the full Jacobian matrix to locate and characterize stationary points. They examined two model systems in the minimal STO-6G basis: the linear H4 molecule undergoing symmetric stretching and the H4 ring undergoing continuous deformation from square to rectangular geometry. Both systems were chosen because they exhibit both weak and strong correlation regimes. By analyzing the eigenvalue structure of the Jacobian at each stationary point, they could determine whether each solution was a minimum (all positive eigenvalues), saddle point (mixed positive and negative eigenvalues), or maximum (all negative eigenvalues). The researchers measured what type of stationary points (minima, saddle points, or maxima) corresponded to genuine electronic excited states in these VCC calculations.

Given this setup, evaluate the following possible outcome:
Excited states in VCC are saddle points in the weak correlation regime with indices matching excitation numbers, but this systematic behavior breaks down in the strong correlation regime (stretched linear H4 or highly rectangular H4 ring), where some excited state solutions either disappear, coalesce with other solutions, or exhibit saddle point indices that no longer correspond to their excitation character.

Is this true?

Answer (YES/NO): NO